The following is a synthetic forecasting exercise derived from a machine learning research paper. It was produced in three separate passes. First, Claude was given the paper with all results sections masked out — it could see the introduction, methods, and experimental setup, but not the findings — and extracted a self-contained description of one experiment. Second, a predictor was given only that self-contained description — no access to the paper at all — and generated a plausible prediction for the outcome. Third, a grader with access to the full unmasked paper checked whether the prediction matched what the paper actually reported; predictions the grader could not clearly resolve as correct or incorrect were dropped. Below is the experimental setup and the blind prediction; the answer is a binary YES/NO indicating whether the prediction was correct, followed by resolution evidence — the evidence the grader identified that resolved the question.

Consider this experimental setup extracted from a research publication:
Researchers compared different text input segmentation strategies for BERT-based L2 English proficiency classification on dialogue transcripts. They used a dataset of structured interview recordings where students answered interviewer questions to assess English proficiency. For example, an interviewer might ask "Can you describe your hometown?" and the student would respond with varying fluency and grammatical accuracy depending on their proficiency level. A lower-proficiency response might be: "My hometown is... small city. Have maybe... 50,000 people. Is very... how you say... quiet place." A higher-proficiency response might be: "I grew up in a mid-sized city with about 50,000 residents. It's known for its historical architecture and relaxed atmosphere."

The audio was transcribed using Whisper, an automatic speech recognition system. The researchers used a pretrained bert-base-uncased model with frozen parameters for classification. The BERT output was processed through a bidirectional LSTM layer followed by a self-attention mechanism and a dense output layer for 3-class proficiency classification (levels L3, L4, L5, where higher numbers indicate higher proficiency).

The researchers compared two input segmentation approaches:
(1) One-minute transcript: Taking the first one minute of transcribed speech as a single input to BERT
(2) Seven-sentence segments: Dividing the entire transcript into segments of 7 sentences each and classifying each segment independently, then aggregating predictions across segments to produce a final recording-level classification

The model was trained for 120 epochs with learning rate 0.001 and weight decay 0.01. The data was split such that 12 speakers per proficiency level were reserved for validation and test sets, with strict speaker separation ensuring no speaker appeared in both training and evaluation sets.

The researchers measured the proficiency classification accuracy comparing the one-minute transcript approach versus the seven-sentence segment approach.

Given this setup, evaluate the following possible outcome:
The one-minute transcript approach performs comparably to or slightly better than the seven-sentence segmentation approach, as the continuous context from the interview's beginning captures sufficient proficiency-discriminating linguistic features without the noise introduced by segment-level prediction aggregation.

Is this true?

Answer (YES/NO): NO